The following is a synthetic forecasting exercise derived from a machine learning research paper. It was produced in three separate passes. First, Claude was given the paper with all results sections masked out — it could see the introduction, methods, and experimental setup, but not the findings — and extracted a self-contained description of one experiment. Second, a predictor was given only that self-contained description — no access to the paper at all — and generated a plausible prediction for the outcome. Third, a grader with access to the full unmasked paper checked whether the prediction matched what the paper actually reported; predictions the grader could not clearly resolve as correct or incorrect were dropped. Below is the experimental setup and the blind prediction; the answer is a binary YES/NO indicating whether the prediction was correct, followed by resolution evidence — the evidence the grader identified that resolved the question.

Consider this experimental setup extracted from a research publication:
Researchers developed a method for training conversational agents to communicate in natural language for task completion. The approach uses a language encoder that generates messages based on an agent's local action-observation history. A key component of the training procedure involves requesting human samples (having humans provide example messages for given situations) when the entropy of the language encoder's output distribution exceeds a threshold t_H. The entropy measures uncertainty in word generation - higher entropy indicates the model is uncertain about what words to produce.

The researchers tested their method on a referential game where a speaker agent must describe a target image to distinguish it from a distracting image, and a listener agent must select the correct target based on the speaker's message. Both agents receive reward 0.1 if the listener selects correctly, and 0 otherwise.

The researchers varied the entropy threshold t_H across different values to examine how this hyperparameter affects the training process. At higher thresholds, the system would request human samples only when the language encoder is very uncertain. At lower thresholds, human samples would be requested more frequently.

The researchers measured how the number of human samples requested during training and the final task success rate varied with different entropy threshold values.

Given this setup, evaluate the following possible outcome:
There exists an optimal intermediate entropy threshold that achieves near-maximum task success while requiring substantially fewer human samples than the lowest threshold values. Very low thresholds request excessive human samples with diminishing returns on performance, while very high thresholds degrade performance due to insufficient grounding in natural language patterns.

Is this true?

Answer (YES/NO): NO